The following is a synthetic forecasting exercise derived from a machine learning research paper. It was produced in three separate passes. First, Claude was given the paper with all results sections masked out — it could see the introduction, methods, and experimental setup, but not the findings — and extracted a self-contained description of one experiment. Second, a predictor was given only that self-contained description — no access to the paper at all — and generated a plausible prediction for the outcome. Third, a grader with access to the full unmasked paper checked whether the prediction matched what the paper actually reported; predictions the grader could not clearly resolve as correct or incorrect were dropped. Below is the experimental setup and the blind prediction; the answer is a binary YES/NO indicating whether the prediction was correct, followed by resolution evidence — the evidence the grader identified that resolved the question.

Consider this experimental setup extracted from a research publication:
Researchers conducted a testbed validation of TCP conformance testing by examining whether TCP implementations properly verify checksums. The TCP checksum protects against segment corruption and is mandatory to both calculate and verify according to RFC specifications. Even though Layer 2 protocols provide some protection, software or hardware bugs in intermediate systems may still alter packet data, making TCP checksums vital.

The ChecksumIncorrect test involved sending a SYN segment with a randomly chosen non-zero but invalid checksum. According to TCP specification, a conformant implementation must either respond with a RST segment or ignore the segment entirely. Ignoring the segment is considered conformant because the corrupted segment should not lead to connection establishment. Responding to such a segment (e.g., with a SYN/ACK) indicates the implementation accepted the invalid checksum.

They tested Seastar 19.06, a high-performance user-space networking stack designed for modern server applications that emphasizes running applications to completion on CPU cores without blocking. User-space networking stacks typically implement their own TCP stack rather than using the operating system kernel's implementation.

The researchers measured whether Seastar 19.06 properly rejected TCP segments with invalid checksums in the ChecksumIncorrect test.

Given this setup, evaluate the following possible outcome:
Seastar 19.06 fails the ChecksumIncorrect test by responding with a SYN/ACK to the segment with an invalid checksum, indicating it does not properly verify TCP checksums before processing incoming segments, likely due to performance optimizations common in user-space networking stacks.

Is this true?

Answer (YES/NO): YES